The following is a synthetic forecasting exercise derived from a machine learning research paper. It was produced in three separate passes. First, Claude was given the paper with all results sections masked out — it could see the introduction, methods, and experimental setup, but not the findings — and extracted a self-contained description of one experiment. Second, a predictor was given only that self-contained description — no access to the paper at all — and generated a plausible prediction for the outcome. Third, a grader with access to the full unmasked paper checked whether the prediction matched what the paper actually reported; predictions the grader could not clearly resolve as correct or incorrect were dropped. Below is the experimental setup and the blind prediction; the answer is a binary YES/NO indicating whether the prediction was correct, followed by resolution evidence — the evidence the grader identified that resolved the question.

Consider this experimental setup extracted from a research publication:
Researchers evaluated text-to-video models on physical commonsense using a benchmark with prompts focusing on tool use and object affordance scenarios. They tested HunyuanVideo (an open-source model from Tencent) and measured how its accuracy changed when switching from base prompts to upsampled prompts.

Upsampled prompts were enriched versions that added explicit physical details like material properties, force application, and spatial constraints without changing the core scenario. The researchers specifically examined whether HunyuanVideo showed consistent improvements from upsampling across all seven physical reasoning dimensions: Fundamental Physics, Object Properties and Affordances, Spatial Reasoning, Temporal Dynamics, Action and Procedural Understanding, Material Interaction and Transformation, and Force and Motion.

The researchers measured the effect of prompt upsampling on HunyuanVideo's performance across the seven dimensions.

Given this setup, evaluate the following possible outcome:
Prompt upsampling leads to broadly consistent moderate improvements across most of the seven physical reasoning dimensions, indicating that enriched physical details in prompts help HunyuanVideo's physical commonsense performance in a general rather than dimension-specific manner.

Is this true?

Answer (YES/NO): NO